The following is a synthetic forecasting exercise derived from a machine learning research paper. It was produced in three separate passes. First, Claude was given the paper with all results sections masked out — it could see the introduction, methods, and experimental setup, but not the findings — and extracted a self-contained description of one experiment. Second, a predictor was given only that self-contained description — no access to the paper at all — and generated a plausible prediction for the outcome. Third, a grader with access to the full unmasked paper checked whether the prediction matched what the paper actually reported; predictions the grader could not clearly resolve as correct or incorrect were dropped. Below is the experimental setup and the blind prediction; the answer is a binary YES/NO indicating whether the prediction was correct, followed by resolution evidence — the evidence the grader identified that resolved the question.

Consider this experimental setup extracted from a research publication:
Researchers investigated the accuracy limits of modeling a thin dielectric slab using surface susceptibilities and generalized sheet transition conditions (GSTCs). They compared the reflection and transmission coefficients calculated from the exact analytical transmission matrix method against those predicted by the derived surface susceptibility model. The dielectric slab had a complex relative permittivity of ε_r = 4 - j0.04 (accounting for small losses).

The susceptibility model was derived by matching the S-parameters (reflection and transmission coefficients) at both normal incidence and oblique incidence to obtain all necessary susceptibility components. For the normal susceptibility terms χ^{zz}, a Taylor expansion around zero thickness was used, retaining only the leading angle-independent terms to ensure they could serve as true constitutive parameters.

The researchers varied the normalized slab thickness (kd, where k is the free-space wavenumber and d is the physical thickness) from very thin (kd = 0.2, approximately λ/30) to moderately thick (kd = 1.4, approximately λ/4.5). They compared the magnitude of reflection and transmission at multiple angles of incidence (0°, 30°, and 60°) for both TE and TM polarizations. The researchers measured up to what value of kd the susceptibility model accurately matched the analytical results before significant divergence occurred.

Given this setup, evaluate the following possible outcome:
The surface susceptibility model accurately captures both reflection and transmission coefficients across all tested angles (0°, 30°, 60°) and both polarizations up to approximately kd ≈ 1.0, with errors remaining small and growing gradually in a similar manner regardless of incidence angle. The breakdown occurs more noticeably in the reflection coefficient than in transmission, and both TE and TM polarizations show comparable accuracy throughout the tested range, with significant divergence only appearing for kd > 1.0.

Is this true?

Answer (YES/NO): NO